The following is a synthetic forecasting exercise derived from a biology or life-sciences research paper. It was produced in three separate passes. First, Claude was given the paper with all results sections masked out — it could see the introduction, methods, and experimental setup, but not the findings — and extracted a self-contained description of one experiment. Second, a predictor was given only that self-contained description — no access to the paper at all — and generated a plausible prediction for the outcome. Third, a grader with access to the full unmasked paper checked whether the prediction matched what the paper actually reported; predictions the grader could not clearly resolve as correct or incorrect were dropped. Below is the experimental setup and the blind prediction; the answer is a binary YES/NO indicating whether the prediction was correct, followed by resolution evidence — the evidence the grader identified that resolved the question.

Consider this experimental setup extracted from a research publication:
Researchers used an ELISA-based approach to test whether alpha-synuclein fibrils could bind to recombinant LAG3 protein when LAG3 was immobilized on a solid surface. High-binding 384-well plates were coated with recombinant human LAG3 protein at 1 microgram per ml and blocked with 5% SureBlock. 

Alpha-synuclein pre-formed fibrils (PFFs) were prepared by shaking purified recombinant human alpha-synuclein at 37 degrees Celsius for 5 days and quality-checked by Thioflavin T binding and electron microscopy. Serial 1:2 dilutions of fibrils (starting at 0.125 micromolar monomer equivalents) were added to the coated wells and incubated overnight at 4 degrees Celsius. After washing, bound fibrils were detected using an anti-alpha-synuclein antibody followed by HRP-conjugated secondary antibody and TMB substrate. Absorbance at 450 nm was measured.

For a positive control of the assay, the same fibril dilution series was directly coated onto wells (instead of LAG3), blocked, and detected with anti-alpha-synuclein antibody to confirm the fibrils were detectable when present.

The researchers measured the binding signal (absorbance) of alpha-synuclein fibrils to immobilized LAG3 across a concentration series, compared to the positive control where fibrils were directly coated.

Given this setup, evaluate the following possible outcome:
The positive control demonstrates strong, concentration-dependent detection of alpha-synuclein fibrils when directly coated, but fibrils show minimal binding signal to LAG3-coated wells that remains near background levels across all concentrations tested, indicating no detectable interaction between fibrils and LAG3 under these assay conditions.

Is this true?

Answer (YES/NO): NO